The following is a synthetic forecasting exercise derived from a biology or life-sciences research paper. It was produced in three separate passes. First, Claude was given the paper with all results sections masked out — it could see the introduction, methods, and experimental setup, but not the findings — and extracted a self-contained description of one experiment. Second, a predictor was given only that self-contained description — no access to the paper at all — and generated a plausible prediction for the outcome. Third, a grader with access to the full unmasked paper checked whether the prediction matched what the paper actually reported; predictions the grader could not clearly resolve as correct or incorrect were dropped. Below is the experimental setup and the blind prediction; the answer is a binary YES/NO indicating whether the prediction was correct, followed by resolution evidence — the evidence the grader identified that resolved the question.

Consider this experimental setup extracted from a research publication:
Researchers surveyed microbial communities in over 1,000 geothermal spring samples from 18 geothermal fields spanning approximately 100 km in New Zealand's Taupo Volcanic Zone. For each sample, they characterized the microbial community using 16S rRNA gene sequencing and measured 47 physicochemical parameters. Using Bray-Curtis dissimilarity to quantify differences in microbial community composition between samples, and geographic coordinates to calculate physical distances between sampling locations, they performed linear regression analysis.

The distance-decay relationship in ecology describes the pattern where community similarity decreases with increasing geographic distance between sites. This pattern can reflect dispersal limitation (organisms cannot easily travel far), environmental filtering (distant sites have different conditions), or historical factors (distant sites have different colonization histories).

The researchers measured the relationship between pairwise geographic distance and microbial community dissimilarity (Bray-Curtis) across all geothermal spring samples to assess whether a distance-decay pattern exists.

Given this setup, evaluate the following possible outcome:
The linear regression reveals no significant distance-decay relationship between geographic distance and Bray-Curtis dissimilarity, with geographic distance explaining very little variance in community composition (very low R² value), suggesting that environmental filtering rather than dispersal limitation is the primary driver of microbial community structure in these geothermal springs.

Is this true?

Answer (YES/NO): NO